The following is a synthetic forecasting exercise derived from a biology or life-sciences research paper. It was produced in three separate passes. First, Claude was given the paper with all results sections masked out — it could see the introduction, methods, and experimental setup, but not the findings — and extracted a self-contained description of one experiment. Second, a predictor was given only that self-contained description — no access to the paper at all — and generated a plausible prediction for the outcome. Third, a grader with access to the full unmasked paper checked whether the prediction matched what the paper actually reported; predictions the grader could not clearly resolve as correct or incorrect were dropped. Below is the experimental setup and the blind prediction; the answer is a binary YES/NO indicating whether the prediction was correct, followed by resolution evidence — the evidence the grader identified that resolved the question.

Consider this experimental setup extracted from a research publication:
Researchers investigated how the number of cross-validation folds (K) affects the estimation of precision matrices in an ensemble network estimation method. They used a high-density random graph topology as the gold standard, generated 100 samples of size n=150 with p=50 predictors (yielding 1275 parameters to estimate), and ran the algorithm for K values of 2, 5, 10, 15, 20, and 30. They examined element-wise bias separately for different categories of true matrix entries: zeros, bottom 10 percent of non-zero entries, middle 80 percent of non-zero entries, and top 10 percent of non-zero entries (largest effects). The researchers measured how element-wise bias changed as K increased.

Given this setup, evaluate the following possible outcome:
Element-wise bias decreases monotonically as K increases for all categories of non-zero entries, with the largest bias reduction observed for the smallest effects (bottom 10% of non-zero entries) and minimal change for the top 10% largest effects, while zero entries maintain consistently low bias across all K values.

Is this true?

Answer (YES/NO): NO